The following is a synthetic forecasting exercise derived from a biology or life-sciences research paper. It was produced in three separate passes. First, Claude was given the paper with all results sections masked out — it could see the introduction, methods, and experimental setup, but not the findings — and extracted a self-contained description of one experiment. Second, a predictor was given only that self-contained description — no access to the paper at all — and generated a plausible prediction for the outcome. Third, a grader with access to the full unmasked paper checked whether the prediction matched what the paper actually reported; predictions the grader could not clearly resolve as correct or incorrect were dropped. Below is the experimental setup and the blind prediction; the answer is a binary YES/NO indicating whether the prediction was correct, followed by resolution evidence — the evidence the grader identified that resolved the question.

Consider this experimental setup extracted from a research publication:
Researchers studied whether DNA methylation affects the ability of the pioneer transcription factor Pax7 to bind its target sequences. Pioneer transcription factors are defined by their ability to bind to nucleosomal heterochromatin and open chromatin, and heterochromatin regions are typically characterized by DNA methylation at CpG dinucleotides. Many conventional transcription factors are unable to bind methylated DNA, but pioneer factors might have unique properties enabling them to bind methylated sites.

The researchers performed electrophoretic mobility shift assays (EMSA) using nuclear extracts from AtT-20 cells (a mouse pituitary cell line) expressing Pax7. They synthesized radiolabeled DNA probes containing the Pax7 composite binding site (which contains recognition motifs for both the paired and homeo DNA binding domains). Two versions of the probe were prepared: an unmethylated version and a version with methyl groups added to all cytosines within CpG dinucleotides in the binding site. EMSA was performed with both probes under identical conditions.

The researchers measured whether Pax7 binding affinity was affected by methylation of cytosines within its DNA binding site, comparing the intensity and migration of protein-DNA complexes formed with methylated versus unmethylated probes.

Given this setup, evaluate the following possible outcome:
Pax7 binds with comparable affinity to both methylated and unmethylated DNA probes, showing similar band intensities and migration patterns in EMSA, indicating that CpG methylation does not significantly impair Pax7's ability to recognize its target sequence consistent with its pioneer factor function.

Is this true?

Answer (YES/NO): YES